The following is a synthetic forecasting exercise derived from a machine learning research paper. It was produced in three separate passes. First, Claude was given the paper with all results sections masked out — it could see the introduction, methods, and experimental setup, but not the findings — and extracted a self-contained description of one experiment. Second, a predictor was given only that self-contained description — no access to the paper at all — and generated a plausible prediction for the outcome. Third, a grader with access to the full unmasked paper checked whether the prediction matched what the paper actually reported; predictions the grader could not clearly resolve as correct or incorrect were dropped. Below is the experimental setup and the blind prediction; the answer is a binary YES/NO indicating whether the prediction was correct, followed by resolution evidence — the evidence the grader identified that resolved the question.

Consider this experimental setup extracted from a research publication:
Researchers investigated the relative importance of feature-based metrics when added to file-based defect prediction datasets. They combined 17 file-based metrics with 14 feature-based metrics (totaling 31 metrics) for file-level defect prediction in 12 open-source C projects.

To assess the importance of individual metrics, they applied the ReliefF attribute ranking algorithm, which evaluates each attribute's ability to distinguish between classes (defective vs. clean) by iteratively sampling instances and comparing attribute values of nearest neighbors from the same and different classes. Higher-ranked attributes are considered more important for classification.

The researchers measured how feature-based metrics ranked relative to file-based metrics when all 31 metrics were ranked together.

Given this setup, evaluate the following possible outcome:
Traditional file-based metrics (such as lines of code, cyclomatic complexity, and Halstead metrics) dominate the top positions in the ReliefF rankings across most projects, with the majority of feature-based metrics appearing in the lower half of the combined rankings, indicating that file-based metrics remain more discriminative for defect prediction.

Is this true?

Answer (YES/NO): NO